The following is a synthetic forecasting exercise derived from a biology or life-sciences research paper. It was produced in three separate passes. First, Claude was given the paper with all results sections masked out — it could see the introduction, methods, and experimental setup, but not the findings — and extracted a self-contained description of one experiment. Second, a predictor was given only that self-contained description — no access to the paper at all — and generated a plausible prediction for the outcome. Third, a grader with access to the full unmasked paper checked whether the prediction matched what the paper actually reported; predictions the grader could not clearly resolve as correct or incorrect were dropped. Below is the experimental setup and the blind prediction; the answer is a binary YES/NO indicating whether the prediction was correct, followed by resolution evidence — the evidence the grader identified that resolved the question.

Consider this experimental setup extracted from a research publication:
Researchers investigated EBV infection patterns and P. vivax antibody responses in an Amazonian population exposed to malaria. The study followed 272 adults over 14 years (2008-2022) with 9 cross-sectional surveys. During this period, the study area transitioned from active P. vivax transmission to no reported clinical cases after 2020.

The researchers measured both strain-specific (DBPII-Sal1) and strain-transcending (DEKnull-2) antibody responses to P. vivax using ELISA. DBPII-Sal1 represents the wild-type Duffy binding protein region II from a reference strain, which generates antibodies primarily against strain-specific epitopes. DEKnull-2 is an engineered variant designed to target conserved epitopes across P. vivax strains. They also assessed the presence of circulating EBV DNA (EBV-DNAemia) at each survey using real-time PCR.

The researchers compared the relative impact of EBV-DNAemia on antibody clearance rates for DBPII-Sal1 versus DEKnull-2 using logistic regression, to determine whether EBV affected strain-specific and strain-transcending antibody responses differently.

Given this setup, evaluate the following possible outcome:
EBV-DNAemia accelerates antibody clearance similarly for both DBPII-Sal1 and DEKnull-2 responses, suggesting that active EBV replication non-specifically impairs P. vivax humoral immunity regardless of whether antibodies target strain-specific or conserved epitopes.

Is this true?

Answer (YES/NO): NO